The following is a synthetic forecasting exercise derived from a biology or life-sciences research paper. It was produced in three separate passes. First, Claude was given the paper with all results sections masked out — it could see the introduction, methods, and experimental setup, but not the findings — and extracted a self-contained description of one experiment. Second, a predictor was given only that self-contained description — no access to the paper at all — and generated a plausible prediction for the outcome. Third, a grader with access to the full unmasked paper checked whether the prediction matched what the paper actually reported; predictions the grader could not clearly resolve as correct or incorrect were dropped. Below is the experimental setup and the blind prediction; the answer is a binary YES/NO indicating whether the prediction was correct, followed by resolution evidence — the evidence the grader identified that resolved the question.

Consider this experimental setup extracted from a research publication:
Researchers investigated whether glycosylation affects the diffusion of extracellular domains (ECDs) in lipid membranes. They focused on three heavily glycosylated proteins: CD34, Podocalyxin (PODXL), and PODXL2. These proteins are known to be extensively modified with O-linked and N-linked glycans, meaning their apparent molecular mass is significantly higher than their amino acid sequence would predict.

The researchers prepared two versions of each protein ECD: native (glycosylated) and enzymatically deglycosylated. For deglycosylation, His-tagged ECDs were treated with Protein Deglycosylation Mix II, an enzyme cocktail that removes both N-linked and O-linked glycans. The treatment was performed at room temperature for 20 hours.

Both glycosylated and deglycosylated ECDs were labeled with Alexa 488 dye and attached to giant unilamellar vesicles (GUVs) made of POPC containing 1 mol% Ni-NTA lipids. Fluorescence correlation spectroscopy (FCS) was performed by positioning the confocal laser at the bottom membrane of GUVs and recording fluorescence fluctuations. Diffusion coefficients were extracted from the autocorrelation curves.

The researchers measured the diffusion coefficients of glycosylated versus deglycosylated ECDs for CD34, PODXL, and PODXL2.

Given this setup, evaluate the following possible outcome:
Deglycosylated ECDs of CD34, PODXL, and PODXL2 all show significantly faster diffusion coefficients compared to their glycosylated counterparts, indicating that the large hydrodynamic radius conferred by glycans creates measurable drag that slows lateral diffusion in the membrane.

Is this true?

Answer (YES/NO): NO